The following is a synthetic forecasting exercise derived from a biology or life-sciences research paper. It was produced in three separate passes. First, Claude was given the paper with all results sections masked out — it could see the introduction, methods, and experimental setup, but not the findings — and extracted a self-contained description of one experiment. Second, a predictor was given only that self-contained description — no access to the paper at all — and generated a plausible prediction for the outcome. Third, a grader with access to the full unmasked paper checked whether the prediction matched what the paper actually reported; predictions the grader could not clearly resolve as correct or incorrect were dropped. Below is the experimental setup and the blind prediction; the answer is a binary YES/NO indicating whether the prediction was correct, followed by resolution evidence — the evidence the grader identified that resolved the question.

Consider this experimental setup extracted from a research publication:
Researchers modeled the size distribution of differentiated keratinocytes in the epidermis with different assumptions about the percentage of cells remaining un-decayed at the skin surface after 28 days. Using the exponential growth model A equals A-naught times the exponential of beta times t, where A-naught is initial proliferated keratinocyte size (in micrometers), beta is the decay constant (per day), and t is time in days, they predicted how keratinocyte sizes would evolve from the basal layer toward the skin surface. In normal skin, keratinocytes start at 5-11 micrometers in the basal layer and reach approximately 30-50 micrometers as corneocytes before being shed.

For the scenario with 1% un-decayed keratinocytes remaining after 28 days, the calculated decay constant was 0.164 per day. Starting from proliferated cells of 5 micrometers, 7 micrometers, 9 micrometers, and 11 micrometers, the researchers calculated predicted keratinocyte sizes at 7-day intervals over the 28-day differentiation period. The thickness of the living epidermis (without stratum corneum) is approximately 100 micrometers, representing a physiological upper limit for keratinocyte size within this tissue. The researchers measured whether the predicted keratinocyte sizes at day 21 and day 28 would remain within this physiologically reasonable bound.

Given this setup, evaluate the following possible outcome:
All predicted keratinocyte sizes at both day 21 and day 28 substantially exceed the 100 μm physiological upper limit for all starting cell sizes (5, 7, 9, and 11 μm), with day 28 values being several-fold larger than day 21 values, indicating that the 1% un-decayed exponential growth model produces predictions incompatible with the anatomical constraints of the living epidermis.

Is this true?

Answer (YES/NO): YES